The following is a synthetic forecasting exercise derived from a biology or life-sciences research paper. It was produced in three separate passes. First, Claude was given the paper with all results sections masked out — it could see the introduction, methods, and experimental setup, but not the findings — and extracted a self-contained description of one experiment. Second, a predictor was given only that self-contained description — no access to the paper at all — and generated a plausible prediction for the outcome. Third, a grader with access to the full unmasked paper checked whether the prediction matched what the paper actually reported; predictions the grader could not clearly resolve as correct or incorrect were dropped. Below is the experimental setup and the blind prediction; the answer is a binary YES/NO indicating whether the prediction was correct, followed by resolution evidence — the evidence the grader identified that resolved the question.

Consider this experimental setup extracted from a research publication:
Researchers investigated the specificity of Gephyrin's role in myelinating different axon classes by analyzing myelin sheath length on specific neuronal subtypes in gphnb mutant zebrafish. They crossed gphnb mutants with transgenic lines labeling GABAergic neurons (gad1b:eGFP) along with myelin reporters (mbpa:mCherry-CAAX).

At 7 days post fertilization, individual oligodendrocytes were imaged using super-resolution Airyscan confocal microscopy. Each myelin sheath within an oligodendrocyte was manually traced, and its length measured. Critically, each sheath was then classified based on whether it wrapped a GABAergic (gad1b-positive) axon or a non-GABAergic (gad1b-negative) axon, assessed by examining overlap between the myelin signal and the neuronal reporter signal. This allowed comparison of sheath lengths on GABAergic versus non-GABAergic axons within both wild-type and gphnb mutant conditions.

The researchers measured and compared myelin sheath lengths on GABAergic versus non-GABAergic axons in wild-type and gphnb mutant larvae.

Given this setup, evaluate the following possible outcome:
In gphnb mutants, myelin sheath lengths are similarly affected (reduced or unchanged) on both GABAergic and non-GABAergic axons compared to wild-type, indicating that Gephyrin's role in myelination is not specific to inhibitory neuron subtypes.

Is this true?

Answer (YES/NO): NO